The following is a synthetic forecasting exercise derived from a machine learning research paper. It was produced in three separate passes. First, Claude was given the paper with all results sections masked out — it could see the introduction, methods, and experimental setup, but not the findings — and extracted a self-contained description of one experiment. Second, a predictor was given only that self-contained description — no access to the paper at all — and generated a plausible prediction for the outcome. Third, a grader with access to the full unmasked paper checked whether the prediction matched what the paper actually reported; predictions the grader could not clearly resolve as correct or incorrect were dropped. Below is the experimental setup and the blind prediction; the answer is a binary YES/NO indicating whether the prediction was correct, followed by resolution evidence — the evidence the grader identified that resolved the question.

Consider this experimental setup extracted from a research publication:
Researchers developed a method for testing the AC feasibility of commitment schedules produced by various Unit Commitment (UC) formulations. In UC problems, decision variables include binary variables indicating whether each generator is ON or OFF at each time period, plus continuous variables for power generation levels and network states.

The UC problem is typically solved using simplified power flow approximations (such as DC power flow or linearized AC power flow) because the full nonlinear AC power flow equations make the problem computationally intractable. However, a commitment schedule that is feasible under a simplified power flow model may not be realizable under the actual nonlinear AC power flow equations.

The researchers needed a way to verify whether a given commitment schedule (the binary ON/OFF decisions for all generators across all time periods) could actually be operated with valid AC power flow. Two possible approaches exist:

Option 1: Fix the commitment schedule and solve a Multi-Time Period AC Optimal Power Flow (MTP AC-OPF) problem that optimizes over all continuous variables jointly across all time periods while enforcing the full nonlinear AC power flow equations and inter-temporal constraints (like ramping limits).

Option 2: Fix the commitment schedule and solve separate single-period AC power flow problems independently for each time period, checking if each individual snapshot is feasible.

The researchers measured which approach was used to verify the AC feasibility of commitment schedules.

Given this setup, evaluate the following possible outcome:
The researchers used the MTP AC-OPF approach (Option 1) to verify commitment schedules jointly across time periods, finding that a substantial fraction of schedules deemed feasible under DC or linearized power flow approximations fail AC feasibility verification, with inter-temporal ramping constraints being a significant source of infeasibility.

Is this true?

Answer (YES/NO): NO